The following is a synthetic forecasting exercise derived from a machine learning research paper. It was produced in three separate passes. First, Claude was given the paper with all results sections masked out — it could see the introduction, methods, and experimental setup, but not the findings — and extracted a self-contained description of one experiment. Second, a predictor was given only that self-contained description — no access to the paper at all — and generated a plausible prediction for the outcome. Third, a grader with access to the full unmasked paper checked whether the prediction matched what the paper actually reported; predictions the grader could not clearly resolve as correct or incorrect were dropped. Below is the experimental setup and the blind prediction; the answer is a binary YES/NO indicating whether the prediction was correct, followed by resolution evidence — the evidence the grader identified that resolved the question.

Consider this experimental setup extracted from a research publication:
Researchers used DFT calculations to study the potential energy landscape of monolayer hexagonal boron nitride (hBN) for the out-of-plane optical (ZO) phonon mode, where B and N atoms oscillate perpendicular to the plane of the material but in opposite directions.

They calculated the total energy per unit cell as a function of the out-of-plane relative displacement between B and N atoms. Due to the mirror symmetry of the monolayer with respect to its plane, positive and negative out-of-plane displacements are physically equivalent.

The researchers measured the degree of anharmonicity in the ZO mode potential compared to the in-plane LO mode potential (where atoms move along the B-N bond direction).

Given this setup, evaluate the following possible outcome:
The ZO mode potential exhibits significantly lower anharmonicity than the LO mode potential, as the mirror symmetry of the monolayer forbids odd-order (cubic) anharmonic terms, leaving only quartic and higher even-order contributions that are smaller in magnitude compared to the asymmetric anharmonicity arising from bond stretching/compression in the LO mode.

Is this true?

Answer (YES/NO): YES